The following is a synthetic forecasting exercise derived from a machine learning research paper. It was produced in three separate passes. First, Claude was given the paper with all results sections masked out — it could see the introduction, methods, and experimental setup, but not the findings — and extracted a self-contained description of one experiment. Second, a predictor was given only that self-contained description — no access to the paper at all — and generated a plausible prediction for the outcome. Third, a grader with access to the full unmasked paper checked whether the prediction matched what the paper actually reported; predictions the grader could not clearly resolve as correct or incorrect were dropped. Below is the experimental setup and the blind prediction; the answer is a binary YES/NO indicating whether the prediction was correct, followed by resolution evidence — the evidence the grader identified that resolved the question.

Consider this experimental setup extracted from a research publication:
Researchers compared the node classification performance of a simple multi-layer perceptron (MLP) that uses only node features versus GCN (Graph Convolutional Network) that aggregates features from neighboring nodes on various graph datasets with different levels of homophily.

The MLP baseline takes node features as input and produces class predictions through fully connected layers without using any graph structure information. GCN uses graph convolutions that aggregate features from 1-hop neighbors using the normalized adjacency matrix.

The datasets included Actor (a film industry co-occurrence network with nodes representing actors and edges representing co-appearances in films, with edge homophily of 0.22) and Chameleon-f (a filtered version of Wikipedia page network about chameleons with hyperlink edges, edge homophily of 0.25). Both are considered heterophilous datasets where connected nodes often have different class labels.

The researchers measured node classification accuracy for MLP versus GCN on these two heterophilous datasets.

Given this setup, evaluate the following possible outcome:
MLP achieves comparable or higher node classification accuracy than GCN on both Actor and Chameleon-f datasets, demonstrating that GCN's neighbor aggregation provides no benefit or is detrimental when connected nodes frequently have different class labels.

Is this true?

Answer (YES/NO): NO